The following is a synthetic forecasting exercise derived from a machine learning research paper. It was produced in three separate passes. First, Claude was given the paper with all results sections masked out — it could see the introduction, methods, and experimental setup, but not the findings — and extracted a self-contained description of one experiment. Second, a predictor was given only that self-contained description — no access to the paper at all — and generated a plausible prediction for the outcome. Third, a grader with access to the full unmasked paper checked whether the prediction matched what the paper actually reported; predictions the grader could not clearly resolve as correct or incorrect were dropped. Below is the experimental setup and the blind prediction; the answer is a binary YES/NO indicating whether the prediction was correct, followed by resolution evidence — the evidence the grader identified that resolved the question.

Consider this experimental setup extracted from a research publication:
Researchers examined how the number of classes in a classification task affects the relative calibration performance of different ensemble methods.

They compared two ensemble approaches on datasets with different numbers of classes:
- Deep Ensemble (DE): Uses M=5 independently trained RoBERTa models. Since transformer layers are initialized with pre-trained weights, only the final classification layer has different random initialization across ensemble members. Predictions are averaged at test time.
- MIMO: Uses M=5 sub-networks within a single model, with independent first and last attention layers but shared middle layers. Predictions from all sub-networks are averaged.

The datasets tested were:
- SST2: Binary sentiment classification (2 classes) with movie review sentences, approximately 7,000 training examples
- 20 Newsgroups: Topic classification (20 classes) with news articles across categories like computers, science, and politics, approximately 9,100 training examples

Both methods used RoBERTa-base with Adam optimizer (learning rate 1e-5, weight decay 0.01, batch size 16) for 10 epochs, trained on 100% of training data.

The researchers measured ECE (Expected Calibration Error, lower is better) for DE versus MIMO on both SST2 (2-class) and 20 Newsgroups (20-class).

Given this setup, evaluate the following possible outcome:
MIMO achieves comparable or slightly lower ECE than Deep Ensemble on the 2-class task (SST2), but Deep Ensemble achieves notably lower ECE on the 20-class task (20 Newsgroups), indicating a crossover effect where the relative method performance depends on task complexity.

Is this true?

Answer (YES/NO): YES